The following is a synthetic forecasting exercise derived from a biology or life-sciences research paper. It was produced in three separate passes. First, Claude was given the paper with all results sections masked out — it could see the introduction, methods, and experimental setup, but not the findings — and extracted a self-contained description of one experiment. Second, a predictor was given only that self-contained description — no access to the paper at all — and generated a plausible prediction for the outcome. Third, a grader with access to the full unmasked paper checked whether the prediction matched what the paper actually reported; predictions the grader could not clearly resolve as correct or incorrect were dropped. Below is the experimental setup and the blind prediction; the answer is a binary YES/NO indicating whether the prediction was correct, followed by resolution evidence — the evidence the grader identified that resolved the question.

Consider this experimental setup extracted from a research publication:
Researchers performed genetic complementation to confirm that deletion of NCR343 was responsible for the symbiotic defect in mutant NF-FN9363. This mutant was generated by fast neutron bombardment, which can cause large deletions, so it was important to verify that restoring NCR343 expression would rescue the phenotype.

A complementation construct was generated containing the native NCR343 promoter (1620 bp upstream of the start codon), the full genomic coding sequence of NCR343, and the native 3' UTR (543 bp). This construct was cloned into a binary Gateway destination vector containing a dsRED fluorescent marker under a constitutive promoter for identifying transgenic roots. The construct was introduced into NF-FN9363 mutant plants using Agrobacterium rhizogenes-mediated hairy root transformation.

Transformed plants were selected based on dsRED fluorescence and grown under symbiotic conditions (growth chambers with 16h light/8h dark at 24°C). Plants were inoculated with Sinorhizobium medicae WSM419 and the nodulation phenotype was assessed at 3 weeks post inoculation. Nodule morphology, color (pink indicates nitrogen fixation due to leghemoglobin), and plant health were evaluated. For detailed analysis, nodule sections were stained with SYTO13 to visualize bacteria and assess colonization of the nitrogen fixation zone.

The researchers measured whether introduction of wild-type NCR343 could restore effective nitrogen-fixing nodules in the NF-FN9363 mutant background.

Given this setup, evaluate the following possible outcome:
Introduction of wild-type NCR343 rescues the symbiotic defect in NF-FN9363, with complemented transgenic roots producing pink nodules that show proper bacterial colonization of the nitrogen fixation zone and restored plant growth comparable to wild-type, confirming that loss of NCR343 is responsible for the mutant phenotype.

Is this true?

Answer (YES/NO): YES